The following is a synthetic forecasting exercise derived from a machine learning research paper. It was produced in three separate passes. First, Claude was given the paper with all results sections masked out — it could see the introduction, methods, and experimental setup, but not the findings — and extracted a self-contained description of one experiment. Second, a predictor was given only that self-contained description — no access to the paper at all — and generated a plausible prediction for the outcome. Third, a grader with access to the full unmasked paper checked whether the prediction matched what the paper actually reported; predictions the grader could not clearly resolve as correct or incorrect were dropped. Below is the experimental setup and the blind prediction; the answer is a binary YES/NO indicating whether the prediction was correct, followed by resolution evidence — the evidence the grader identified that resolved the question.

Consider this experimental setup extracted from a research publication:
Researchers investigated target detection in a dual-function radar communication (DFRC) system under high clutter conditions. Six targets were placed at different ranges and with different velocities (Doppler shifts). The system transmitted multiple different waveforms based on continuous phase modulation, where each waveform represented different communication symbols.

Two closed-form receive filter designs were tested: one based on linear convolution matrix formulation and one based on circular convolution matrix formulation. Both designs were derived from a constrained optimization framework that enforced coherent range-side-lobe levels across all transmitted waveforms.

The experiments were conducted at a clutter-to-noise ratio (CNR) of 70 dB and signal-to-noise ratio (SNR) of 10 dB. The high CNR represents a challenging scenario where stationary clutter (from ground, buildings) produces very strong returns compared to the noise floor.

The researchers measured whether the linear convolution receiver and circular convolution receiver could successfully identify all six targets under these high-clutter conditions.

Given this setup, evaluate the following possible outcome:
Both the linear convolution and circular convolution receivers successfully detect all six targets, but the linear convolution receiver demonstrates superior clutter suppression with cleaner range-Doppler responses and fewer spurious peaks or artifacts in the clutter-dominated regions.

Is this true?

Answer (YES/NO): NO